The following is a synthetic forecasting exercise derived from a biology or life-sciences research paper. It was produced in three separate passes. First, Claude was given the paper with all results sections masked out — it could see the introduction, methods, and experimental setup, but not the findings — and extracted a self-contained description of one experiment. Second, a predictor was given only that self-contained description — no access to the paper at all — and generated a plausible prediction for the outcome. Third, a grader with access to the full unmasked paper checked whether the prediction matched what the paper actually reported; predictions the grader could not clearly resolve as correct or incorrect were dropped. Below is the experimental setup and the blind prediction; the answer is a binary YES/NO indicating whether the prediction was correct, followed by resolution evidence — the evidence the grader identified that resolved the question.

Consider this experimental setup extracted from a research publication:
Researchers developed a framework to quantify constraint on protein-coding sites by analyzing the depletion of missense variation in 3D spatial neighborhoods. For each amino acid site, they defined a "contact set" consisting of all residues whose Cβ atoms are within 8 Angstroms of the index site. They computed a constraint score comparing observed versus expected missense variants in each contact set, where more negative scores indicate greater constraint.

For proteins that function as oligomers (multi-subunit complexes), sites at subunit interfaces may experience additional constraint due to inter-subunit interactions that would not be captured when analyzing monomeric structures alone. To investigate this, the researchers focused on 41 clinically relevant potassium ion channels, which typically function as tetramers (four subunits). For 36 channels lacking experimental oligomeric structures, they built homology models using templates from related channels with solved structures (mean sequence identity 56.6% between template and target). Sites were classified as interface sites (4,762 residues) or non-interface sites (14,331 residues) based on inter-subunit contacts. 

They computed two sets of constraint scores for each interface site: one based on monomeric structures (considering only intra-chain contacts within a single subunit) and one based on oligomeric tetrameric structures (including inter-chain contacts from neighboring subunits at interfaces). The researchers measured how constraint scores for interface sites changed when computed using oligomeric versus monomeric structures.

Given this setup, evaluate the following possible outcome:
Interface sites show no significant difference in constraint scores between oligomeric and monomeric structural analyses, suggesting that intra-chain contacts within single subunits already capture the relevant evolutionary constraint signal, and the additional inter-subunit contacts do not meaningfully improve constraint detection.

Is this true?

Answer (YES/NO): NO